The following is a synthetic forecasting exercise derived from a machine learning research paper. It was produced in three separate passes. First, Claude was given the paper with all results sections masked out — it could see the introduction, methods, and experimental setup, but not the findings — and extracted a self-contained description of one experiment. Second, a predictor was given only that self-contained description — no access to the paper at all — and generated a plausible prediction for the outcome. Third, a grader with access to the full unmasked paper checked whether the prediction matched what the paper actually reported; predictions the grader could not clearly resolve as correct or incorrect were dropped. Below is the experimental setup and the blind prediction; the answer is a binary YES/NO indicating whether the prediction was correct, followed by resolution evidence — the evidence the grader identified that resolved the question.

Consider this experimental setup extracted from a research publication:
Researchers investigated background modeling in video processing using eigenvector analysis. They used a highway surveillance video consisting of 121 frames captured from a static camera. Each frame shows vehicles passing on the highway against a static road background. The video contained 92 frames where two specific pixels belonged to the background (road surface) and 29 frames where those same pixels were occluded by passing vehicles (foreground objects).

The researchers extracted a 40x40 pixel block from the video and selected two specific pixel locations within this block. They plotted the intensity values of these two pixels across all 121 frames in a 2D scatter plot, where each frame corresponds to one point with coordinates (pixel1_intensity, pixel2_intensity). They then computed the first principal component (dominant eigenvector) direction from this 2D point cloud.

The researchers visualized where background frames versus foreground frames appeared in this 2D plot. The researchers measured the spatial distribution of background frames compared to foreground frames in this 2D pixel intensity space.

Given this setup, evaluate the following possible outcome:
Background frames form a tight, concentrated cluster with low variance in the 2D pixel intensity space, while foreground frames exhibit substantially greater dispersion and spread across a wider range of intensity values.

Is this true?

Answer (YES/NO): YES